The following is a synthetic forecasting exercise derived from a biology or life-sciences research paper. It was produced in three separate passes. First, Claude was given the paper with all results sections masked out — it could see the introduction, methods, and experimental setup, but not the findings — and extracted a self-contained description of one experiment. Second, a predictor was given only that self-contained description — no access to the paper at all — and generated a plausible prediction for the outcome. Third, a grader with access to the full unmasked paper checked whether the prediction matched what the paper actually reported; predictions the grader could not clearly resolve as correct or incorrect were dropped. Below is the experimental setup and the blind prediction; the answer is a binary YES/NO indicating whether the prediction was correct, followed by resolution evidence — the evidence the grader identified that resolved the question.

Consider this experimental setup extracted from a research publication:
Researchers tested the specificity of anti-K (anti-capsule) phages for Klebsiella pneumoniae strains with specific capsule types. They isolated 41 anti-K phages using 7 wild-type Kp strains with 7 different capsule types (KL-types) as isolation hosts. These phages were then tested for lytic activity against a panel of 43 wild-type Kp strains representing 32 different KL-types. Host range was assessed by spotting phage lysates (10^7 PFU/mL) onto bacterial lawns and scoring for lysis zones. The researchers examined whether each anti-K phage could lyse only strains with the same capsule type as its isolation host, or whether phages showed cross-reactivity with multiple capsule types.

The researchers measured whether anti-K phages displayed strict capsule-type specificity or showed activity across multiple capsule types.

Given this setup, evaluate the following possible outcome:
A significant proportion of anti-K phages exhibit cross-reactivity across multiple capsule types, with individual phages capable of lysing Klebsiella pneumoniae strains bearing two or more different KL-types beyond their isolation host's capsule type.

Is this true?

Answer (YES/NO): NO